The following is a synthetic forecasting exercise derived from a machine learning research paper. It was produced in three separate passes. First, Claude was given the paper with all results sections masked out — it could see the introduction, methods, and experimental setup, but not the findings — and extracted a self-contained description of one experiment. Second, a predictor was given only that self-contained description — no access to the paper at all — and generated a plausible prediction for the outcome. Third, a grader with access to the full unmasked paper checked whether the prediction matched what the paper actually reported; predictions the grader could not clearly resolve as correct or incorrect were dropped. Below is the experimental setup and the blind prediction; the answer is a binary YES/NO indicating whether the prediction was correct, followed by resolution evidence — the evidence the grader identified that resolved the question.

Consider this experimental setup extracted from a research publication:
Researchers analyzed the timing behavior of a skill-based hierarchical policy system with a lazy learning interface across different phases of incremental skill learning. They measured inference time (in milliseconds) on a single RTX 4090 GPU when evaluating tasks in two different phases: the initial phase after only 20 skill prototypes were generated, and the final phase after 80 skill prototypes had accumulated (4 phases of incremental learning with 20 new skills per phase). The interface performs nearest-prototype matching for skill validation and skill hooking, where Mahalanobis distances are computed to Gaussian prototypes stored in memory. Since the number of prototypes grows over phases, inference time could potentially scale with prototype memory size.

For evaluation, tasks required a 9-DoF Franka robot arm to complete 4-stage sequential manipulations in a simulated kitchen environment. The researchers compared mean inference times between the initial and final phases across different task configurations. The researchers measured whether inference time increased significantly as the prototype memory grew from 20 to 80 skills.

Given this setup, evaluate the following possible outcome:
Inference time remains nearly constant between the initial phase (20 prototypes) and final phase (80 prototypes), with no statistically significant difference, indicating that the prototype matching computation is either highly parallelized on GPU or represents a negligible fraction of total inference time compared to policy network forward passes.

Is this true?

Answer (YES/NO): YES